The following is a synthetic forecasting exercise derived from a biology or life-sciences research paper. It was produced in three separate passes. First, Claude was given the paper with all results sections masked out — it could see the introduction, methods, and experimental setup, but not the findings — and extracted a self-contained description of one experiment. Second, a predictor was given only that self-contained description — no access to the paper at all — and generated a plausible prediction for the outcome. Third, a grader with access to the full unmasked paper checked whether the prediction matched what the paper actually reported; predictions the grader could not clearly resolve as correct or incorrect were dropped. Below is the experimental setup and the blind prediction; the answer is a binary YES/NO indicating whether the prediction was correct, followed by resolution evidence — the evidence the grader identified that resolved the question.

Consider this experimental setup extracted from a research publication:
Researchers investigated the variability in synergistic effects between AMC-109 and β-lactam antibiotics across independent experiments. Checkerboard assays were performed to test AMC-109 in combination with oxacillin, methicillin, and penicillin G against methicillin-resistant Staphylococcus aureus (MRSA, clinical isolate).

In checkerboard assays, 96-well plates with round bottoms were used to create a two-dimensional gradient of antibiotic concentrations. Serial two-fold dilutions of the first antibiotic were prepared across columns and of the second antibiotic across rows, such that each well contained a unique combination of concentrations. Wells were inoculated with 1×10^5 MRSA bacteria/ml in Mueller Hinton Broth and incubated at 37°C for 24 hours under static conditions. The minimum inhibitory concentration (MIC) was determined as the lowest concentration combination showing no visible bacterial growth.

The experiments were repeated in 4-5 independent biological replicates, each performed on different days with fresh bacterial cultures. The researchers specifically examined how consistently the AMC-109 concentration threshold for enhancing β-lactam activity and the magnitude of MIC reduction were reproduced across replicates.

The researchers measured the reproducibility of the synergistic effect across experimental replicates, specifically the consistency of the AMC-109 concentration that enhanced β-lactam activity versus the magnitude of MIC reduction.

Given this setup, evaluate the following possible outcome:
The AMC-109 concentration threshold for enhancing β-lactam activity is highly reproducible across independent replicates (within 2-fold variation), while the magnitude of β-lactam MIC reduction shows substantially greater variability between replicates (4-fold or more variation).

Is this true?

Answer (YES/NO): YES